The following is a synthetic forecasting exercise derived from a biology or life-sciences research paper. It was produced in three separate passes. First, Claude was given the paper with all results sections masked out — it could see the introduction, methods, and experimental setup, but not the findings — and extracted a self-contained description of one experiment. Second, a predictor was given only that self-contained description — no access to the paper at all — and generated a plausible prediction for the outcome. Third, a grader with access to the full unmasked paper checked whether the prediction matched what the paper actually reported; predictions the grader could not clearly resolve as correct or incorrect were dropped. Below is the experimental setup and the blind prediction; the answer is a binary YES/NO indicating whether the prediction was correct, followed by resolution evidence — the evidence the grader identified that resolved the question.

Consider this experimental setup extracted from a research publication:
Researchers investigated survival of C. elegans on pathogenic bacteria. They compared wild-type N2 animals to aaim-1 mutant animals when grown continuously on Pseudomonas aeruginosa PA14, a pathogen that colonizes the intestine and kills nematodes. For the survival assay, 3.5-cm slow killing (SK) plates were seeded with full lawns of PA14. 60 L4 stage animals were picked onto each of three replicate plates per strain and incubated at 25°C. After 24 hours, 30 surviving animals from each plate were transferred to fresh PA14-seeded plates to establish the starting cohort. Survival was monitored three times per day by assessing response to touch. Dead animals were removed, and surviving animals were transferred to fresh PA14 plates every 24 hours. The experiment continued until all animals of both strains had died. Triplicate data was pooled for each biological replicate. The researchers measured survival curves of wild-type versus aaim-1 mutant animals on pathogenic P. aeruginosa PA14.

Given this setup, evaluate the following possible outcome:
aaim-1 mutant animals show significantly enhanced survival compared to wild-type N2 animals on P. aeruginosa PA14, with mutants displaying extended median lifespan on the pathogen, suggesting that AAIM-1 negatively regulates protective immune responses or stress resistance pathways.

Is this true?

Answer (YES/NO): NO